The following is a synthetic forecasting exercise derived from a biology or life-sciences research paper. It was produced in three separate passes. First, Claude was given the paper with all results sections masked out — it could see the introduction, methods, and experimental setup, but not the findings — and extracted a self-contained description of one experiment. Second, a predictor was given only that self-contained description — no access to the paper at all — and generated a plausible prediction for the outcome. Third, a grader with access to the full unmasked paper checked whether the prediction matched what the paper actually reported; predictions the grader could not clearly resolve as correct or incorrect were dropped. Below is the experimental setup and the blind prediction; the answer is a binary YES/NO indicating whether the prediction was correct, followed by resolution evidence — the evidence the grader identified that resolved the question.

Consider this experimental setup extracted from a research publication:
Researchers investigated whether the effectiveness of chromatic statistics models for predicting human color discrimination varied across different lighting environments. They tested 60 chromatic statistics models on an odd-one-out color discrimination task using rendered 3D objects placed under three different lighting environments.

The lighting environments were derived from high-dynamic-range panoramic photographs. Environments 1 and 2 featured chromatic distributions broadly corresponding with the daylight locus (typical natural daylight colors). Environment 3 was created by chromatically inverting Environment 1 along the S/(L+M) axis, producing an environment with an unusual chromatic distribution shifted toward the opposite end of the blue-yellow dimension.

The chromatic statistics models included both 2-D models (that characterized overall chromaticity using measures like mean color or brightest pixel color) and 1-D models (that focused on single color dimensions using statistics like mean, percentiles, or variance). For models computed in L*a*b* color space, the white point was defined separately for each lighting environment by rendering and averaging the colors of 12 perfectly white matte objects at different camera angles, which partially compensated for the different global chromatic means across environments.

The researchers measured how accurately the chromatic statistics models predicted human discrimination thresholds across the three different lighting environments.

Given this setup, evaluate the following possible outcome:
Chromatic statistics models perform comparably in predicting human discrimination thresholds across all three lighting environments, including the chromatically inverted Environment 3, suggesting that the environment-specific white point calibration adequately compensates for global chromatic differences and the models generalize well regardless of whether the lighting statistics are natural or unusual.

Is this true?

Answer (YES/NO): NO